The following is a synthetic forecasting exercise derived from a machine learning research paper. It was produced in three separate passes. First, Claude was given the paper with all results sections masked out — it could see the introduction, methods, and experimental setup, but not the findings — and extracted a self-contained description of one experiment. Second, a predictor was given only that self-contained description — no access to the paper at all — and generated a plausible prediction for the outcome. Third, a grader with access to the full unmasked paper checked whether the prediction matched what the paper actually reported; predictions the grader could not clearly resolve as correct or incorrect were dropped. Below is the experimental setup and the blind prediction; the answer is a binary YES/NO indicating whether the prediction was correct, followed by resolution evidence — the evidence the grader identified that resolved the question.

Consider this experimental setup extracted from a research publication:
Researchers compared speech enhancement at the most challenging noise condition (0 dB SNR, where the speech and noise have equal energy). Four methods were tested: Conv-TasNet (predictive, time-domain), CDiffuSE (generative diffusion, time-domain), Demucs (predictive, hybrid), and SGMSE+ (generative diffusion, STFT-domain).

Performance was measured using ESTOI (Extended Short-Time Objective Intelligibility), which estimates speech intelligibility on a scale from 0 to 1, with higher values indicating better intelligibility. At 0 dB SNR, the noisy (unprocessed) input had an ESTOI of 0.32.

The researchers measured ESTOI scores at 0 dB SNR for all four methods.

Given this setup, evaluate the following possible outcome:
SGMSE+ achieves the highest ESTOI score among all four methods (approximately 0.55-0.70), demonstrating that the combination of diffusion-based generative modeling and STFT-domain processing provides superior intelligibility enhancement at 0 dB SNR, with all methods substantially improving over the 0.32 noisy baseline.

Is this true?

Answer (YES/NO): NO